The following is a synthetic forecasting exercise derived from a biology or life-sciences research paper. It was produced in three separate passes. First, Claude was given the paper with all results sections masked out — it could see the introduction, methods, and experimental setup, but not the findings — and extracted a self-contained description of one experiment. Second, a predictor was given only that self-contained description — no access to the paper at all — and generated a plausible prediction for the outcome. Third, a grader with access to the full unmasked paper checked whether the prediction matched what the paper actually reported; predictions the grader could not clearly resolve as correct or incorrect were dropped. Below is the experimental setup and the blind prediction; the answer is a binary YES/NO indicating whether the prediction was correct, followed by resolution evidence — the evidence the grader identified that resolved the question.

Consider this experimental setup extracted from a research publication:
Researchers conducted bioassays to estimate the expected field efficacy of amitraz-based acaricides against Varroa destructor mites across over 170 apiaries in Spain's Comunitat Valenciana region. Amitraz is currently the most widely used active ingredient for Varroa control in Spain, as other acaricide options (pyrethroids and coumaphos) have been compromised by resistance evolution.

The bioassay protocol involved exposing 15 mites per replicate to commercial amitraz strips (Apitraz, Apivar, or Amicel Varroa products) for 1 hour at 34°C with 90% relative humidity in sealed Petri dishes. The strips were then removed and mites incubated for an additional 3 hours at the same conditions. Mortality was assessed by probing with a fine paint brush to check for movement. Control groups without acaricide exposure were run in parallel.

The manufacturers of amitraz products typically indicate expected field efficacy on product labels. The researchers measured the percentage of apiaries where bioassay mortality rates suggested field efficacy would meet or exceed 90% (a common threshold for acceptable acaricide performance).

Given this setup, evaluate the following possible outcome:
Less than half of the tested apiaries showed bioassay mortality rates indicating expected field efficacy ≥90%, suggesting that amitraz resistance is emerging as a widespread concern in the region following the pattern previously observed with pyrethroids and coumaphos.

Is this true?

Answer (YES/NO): NO